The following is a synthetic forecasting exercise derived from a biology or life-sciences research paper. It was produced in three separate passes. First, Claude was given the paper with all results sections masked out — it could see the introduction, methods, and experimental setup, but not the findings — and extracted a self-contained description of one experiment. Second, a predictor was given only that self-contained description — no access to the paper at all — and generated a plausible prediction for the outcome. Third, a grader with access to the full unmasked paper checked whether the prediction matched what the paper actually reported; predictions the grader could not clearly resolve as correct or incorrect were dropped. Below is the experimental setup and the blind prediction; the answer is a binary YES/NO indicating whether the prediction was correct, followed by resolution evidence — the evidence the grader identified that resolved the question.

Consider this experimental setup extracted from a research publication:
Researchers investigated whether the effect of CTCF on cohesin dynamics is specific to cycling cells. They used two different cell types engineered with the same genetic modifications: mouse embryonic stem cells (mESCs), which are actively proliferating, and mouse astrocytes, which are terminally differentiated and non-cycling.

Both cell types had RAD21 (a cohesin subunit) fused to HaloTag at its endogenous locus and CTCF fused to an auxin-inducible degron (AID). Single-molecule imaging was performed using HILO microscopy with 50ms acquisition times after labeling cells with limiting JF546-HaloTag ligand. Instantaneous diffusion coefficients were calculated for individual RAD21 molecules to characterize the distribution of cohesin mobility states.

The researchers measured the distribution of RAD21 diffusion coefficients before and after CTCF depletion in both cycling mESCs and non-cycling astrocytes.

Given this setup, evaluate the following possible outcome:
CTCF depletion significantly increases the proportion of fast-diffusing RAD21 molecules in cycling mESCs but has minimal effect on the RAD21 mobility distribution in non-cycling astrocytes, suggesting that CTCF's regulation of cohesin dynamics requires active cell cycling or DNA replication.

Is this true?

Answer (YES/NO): NO